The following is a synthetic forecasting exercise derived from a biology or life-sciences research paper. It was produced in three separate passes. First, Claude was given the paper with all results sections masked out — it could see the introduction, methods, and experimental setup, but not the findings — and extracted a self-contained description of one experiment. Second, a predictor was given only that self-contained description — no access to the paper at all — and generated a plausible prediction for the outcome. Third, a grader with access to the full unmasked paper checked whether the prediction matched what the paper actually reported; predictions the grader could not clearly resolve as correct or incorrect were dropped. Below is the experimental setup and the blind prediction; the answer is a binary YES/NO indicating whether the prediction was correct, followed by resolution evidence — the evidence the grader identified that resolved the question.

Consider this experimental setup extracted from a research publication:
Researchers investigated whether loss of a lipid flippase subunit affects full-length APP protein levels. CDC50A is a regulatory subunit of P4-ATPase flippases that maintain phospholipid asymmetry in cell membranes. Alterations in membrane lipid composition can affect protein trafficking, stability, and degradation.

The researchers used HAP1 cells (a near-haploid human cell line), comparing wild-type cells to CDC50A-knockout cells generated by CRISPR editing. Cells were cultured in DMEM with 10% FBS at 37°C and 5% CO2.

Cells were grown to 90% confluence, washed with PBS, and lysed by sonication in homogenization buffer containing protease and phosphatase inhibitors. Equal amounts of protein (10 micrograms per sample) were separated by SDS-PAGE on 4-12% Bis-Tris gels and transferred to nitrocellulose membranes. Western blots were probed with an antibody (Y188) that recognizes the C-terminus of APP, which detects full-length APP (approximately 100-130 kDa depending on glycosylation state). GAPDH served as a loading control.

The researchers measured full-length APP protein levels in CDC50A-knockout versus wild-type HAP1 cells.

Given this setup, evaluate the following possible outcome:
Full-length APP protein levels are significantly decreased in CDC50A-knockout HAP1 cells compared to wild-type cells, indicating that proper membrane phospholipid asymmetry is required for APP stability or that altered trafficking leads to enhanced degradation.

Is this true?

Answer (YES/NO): NO